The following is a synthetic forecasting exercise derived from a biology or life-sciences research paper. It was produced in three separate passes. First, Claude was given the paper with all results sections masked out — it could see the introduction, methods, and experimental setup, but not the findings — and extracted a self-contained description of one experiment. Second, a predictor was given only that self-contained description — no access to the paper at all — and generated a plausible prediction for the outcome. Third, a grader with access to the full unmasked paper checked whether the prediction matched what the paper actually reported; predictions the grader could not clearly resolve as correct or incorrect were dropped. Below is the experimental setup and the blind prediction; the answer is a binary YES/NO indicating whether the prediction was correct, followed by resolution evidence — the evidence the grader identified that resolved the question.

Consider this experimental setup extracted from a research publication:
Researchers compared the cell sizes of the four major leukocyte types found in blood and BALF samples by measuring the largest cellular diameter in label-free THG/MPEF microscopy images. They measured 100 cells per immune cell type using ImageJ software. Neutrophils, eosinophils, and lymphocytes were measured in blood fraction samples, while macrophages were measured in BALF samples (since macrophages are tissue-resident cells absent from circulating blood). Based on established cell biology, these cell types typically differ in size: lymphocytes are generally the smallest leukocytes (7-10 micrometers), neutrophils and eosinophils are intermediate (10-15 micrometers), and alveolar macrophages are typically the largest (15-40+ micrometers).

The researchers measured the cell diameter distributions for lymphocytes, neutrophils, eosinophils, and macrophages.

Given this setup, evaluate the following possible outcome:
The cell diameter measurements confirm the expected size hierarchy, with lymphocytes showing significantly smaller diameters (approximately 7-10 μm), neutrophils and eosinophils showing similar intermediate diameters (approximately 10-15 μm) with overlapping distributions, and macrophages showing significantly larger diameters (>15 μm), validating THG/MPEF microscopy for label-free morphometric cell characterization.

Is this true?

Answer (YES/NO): NO